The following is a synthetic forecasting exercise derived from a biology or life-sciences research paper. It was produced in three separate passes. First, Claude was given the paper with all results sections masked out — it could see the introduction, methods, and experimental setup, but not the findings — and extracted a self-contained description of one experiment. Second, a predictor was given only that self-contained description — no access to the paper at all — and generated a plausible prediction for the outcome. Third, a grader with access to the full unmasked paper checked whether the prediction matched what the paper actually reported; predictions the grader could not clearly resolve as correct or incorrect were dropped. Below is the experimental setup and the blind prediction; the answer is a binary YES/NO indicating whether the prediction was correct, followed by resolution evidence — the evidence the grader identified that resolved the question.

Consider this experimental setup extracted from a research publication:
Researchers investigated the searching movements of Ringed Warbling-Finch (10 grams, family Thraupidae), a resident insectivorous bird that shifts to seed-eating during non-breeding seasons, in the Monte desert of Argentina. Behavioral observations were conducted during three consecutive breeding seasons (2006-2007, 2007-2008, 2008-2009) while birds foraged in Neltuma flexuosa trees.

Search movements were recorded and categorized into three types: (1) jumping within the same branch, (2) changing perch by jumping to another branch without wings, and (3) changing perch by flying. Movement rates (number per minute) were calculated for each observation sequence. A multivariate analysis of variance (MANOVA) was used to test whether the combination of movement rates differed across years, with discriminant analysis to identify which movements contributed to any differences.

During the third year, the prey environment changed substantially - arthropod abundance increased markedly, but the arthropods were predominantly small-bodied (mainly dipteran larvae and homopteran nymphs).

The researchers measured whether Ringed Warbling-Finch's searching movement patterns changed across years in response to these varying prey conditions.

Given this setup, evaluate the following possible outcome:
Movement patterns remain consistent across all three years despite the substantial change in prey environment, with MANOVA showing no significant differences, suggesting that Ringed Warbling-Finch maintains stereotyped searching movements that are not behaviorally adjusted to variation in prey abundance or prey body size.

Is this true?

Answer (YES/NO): NO